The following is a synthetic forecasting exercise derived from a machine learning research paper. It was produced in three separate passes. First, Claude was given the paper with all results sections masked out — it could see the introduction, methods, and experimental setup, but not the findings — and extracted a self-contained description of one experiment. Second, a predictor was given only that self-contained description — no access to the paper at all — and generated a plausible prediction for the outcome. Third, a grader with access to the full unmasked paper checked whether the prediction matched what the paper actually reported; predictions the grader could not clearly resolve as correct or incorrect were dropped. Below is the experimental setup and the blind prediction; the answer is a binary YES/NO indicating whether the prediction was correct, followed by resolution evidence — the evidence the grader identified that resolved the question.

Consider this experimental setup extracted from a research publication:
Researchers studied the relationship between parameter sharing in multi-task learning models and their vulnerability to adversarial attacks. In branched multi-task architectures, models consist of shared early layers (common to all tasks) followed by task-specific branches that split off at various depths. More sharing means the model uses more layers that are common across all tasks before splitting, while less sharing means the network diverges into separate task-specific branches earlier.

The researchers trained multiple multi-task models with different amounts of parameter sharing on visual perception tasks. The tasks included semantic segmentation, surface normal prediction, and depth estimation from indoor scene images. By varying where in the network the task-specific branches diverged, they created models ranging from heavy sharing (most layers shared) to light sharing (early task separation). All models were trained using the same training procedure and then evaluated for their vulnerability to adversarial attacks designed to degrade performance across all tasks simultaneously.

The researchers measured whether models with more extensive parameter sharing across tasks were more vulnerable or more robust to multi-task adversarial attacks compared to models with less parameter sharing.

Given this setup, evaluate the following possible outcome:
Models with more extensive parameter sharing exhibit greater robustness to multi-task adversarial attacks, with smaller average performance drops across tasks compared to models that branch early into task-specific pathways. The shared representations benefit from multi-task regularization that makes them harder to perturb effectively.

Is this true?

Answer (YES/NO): NO